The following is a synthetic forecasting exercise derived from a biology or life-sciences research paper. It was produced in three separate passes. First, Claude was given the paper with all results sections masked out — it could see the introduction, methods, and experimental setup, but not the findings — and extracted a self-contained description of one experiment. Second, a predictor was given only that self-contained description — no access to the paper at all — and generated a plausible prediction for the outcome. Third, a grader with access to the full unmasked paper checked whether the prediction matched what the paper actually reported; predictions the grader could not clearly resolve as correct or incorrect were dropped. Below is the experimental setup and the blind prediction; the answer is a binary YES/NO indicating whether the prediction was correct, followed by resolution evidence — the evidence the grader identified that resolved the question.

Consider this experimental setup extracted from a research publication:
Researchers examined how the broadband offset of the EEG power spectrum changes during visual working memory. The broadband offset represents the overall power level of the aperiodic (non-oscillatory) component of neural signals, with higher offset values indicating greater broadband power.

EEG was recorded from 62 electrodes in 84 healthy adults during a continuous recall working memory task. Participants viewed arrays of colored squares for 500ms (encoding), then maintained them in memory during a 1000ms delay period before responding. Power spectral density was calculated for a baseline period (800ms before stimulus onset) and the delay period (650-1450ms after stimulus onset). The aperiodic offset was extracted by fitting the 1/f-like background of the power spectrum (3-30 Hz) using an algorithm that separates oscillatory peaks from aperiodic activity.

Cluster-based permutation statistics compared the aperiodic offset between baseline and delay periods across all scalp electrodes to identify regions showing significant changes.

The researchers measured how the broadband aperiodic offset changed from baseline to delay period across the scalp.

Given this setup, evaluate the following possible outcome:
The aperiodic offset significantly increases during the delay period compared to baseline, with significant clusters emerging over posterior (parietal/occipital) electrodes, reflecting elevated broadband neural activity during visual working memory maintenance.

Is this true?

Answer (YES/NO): NO